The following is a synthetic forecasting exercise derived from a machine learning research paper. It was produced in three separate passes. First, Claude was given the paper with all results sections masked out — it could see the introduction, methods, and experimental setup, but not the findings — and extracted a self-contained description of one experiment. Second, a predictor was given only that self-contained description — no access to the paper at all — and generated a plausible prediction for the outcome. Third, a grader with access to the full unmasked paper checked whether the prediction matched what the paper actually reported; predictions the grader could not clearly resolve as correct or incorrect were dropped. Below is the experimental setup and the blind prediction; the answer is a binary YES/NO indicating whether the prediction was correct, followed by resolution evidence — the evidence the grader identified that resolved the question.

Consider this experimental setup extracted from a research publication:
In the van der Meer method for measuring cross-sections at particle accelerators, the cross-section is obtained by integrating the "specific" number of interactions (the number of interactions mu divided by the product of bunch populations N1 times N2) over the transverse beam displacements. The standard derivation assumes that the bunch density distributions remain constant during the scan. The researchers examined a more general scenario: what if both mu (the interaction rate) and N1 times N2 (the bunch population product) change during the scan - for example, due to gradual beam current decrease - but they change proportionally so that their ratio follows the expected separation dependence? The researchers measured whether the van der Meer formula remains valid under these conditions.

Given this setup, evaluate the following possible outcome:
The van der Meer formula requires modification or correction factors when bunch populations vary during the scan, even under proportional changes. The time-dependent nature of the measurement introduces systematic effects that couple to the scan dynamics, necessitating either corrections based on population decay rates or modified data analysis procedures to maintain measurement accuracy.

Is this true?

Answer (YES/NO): NO